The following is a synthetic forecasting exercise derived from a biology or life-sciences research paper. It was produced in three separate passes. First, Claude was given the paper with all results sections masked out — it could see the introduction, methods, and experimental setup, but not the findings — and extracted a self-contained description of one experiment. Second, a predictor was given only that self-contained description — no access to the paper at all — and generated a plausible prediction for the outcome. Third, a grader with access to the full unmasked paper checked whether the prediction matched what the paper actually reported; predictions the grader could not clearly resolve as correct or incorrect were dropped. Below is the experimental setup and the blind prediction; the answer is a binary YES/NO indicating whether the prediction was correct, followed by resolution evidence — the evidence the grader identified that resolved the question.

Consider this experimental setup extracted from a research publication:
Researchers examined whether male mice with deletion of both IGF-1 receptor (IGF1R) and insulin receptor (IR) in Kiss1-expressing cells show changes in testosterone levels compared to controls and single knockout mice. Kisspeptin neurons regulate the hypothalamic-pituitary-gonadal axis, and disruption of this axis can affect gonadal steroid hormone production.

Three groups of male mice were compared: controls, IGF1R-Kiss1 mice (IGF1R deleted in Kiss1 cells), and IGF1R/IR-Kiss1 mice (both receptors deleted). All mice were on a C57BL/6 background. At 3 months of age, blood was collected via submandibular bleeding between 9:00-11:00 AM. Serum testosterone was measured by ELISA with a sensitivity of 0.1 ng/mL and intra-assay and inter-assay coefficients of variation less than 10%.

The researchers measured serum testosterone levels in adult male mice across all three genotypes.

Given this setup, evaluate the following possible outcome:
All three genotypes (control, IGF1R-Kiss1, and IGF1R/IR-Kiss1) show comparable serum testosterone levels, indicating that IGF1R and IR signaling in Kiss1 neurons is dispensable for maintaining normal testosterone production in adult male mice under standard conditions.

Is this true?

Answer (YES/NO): NO